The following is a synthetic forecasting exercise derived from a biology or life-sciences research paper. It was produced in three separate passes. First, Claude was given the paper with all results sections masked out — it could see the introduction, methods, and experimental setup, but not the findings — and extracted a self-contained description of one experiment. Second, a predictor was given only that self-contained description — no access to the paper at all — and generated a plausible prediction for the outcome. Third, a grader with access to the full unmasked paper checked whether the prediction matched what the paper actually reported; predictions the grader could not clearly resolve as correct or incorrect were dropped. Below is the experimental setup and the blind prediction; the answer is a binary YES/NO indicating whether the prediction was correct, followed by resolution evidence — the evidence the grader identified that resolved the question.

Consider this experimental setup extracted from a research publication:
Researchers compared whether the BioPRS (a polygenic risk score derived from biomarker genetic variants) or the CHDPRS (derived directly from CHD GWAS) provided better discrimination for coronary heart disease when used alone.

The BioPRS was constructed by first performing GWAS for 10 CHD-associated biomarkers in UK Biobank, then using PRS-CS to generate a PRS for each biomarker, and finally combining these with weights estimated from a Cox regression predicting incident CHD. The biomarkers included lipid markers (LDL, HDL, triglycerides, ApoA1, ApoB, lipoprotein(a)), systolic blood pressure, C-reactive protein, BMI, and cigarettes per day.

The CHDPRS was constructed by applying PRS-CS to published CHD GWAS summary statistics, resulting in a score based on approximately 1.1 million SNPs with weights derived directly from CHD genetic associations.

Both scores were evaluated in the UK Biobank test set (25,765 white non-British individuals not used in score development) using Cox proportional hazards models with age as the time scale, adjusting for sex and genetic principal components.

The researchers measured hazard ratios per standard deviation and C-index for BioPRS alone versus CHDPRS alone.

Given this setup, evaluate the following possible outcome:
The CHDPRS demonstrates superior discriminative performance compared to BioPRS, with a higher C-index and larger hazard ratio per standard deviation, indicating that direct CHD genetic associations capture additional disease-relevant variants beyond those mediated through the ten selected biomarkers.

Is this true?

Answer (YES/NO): YES